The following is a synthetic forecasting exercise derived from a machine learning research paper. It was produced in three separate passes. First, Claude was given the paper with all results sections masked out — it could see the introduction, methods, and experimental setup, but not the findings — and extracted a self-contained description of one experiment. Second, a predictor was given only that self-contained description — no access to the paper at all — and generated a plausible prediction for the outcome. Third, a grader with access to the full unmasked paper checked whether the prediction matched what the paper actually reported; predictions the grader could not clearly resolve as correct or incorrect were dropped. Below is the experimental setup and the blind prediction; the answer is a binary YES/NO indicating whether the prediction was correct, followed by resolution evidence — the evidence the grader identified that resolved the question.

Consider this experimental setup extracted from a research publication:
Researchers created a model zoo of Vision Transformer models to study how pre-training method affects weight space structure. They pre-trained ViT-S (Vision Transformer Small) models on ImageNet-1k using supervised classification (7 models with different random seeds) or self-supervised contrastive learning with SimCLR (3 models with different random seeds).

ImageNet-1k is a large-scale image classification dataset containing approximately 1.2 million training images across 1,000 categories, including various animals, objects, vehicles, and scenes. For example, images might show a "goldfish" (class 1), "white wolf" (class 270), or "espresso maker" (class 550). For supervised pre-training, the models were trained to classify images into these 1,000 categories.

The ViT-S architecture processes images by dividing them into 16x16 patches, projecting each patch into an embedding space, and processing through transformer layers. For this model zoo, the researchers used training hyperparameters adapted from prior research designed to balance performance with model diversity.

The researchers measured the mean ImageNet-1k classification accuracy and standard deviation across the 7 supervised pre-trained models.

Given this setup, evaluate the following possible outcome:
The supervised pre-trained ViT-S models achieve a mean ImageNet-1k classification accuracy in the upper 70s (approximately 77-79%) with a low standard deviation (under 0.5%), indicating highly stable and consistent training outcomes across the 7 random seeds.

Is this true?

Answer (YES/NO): NO